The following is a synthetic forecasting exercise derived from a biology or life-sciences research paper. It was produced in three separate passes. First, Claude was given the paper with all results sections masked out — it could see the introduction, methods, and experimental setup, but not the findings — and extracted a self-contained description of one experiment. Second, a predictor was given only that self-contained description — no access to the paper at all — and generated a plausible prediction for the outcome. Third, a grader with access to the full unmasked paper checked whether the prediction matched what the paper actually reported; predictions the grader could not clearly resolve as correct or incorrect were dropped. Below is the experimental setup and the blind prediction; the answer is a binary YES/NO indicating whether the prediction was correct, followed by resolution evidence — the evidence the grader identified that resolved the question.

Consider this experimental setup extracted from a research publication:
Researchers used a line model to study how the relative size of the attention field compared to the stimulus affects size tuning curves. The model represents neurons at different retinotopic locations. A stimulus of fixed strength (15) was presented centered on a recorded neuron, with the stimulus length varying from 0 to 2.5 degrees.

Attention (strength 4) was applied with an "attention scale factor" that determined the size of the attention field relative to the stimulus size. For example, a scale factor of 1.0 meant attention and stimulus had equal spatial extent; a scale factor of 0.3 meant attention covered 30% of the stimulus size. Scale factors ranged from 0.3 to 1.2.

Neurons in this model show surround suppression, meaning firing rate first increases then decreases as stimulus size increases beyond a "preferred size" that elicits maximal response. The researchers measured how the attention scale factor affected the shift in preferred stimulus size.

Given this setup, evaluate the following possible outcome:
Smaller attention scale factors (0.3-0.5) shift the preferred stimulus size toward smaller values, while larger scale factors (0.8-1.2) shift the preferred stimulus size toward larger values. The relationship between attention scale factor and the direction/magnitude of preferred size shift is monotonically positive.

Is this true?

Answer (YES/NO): NO